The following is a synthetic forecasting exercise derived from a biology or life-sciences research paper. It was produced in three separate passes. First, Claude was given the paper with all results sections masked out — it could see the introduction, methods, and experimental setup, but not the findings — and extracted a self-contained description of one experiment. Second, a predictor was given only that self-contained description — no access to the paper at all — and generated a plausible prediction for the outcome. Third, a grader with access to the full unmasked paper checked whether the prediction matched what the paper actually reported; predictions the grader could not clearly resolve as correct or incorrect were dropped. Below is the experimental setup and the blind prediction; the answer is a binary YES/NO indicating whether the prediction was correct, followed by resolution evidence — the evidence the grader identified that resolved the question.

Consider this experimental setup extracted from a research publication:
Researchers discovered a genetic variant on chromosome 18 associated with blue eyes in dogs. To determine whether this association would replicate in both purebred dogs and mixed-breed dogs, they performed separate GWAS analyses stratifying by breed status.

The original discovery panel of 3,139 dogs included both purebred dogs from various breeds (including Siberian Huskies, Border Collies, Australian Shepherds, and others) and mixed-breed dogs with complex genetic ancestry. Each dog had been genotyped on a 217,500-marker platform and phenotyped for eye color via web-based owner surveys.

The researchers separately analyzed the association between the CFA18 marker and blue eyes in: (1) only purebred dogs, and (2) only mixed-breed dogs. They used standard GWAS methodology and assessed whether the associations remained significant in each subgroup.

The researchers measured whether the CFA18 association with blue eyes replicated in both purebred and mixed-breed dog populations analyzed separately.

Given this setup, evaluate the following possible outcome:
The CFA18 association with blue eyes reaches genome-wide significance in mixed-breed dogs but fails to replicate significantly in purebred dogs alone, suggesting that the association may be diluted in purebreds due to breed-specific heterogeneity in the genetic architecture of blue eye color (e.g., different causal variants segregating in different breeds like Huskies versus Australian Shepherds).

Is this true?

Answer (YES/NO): NO